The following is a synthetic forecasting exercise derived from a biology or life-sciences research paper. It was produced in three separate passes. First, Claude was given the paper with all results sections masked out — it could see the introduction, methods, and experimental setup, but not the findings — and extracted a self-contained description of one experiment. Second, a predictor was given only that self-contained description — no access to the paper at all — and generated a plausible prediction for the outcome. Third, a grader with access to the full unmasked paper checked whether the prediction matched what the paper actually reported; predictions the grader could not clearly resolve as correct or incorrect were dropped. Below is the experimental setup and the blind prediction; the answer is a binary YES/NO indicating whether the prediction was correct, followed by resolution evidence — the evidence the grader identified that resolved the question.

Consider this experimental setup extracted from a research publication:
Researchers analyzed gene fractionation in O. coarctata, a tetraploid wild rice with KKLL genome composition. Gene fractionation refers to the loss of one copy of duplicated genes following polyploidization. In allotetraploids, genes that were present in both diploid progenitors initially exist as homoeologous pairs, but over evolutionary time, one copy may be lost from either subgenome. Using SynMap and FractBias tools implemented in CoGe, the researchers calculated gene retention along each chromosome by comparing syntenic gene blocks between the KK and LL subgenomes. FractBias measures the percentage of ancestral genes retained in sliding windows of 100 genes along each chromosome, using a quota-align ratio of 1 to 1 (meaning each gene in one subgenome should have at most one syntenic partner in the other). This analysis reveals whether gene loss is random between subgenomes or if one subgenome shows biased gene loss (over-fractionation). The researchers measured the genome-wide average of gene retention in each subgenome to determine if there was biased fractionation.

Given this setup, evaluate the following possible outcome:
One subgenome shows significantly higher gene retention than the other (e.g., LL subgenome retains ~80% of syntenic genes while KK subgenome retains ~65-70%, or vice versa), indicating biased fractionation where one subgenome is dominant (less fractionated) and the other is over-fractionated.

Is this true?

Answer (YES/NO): NO